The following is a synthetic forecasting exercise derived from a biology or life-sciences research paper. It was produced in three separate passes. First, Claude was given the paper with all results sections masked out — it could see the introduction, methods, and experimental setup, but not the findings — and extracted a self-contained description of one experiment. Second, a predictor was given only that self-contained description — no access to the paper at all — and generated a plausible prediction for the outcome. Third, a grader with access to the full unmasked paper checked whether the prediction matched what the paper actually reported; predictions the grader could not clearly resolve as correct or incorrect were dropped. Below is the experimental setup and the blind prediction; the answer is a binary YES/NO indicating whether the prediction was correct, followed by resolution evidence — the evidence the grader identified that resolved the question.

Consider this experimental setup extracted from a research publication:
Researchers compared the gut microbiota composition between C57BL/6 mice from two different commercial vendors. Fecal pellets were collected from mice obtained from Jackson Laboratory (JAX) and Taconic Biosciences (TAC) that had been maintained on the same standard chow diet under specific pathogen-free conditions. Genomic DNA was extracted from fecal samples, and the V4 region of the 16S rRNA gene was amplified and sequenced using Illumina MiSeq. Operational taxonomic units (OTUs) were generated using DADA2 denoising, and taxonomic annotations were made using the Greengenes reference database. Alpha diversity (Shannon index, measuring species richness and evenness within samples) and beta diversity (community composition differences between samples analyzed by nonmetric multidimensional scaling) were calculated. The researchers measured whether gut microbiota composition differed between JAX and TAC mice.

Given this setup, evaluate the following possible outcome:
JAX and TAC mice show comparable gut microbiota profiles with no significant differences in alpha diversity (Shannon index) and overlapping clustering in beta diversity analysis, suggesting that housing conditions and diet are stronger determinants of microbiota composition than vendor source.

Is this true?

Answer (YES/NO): NO